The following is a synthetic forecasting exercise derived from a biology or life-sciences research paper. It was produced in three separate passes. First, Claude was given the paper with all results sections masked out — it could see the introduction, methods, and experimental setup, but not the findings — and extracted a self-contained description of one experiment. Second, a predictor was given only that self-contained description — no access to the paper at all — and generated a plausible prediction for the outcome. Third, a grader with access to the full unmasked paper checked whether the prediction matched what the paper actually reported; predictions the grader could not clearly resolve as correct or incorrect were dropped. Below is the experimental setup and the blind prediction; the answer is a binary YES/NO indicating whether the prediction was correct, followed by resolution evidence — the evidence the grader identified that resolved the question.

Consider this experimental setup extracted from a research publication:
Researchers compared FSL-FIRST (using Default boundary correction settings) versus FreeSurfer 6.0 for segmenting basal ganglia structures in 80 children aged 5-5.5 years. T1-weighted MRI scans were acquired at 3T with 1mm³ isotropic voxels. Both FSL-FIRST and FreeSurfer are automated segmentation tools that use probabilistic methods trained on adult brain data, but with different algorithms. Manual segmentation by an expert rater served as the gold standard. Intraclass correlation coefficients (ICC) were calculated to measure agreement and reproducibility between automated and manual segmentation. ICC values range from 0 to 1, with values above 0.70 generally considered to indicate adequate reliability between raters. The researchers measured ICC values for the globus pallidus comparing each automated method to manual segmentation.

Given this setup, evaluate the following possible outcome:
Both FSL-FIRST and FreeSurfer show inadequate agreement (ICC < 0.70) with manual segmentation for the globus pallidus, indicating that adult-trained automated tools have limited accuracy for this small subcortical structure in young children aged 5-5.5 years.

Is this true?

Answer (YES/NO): NO